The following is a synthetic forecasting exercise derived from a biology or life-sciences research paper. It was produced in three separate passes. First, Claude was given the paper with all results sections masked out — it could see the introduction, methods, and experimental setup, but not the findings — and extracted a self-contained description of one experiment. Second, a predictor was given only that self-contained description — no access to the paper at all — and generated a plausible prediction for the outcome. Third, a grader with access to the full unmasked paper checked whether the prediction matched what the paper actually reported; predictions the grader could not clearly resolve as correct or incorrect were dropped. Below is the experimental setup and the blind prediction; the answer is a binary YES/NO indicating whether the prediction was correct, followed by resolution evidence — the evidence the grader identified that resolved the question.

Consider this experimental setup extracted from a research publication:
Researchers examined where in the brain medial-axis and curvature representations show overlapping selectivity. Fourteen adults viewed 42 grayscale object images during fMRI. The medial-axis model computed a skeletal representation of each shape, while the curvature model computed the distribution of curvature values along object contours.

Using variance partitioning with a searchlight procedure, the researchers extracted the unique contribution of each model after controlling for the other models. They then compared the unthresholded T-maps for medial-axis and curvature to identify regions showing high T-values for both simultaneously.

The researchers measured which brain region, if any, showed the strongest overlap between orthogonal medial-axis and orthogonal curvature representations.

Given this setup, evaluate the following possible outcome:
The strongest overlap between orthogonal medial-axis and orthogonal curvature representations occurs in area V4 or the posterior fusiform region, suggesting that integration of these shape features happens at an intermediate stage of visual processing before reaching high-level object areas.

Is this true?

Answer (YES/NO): NO